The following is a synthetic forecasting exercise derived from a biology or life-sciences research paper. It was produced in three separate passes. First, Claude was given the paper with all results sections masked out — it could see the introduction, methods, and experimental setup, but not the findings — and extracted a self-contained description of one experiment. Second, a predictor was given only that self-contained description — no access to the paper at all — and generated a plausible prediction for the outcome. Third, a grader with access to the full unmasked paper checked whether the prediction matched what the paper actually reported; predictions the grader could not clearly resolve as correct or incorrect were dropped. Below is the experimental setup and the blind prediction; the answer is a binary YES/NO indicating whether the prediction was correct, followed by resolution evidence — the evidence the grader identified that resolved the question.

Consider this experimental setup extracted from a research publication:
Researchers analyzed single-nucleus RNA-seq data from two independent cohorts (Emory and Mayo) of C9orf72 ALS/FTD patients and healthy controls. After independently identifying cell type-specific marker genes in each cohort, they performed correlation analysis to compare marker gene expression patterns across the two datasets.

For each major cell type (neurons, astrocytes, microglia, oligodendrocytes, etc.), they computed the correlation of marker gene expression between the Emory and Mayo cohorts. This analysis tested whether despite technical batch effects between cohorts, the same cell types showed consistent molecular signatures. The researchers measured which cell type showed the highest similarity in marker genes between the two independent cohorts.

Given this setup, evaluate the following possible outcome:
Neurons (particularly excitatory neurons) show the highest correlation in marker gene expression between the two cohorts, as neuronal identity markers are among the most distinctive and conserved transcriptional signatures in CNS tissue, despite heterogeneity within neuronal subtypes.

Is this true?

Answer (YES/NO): NO